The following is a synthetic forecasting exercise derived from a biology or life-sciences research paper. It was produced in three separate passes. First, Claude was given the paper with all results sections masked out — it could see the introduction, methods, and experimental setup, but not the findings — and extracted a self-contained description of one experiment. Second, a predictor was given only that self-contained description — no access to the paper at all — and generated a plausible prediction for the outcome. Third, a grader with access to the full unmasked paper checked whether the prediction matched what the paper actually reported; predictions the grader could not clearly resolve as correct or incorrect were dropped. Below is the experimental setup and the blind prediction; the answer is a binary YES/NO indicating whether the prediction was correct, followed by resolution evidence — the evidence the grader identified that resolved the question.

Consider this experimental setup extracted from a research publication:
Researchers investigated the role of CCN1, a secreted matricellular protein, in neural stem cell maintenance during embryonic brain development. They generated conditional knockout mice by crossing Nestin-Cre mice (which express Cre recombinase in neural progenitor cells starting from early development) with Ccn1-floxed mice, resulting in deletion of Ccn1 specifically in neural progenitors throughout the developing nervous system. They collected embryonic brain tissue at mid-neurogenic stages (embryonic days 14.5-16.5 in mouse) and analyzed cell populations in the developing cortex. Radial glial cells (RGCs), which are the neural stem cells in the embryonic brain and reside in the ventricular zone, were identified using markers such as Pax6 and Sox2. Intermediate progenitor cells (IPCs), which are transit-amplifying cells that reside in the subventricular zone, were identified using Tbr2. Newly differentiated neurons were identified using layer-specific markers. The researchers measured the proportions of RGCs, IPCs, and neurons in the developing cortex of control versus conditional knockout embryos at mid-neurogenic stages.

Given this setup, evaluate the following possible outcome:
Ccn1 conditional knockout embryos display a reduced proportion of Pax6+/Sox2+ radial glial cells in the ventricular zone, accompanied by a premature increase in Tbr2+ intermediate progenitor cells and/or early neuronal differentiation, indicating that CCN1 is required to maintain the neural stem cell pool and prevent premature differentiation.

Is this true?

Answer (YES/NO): YES